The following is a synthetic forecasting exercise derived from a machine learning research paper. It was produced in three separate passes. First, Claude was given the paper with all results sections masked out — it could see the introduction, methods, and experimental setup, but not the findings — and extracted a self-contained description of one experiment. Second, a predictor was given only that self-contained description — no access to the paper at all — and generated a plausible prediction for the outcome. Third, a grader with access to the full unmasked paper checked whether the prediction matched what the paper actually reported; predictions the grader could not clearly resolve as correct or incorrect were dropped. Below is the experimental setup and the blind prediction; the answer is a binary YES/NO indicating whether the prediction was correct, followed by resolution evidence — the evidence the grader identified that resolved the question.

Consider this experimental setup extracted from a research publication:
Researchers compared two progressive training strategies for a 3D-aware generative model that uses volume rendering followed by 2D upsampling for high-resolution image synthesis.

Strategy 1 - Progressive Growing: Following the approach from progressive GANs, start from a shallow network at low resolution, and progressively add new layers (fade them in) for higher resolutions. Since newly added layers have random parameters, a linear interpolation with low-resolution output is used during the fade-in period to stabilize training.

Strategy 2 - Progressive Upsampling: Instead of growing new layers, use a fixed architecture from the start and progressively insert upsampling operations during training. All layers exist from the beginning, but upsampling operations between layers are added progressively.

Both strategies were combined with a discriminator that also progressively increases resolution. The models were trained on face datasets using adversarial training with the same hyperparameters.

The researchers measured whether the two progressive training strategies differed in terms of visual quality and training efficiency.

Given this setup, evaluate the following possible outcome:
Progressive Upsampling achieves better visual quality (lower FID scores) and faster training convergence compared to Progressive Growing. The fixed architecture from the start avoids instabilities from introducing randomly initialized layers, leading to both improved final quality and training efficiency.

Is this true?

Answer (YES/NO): NO